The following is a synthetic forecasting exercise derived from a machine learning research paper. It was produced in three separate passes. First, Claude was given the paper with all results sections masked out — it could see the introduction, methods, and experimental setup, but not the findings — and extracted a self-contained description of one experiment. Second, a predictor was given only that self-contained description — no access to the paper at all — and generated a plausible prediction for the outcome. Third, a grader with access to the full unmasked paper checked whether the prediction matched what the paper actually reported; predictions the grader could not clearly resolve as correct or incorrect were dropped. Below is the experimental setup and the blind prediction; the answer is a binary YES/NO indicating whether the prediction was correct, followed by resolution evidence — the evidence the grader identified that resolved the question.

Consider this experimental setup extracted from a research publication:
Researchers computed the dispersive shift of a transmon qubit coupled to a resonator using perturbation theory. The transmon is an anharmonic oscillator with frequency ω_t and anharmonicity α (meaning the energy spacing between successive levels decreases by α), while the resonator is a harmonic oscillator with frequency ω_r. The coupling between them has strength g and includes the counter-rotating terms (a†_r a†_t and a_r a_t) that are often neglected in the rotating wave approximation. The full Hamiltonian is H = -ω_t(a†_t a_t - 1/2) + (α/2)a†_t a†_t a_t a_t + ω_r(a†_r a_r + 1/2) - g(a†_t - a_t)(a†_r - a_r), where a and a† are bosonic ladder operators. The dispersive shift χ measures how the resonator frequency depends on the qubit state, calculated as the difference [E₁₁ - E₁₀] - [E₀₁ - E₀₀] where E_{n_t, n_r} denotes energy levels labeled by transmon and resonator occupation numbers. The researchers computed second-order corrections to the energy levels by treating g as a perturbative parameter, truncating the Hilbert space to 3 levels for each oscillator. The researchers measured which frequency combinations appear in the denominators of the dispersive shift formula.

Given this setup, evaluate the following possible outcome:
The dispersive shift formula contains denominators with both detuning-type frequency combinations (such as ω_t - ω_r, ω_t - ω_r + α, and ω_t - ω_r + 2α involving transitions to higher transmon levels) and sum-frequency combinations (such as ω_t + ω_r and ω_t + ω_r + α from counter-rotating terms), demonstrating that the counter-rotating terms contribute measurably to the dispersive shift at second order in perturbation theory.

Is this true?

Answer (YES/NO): NO